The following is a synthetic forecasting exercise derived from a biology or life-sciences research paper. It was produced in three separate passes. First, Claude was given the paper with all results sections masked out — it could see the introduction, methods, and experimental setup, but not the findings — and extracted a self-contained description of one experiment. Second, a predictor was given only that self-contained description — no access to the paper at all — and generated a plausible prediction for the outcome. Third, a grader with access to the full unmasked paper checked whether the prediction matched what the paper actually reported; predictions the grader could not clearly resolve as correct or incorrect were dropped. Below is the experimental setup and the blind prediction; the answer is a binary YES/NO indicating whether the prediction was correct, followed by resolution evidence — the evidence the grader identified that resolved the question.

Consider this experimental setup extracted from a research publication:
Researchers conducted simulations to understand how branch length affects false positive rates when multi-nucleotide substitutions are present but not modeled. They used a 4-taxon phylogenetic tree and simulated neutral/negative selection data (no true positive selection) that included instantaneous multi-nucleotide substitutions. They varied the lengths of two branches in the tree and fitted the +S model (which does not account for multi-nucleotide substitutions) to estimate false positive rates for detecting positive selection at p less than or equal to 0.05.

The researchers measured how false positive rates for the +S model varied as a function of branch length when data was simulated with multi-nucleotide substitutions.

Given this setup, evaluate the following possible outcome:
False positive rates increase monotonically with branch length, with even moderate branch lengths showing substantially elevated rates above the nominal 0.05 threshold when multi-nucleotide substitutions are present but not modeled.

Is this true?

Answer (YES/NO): NO